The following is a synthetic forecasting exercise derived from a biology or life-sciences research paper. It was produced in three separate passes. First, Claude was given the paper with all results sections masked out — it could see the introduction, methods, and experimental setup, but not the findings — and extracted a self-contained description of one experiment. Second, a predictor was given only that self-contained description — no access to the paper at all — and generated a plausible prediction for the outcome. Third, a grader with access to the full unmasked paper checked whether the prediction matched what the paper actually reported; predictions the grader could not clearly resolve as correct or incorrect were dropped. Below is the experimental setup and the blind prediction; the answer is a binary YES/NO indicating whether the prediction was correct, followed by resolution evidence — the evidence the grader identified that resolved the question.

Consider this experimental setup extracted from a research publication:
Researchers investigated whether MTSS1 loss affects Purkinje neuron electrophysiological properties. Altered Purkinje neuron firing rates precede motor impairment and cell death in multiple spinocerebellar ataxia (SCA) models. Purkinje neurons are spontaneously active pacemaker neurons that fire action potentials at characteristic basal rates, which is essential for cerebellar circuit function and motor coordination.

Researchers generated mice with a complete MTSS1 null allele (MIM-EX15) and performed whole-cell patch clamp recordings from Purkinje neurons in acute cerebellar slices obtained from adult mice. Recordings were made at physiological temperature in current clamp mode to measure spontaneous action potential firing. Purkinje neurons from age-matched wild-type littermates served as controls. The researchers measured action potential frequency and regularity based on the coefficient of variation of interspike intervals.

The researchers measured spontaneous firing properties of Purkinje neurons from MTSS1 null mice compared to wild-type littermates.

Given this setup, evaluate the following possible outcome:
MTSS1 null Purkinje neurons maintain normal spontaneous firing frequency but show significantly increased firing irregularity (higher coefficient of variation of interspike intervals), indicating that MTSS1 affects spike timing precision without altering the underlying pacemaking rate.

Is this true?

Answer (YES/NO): NO